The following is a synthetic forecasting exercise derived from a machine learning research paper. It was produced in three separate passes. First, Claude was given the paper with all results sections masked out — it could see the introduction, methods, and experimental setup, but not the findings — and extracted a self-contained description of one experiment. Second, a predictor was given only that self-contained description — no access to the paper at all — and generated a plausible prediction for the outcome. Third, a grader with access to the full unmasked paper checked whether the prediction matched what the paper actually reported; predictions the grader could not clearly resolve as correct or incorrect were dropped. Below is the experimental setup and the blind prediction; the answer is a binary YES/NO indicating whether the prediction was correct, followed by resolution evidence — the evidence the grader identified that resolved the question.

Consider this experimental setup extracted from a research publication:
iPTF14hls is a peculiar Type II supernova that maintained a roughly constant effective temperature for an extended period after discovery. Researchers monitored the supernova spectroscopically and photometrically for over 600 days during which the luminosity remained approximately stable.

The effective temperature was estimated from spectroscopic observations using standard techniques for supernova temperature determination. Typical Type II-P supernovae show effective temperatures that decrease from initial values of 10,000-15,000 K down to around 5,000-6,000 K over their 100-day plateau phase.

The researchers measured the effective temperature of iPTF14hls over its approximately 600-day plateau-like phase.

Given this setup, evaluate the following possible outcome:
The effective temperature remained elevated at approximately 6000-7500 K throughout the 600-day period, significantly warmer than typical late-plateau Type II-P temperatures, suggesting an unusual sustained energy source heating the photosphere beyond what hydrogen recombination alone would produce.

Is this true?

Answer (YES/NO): NO